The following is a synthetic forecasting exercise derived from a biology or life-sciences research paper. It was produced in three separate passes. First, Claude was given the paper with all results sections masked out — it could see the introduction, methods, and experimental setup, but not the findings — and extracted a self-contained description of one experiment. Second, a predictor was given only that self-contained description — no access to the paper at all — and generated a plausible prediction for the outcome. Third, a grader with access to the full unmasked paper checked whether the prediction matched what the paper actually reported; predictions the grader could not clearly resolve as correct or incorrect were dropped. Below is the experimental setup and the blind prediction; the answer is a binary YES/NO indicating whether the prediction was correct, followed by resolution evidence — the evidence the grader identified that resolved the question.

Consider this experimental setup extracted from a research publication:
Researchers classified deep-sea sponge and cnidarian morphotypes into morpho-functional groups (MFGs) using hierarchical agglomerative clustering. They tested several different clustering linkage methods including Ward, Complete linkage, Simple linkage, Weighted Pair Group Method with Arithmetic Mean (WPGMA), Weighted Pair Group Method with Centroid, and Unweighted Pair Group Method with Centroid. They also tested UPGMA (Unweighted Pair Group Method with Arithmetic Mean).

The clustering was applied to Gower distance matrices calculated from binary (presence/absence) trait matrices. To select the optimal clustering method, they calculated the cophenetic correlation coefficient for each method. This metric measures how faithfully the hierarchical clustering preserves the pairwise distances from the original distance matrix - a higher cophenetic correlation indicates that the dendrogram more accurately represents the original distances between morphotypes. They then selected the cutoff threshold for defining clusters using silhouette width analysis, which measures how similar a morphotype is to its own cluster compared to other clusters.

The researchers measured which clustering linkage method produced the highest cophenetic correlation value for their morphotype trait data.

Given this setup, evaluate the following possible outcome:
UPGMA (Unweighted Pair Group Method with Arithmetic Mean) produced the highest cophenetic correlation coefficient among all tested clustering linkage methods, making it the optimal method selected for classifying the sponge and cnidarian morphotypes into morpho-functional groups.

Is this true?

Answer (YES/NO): YES